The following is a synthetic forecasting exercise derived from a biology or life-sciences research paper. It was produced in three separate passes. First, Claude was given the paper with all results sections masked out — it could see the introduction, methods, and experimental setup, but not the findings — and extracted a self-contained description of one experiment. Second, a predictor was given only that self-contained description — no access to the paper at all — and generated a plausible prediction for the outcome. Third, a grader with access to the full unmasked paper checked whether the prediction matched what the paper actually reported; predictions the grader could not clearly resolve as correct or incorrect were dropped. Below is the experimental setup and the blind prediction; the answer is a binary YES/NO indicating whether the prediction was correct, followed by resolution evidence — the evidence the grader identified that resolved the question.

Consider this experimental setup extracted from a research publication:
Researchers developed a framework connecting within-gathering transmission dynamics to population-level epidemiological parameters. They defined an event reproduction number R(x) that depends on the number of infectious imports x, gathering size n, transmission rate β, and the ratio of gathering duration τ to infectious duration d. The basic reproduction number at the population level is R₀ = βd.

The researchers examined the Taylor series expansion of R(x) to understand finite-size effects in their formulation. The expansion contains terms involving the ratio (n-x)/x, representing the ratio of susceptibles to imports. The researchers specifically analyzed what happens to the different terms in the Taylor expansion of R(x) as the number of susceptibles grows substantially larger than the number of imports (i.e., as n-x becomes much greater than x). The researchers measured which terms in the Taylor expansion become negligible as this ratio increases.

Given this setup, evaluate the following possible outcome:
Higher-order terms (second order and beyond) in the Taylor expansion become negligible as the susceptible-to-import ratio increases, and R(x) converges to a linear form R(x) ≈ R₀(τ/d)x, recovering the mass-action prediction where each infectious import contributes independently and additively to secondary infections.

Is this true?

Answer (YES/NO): NO